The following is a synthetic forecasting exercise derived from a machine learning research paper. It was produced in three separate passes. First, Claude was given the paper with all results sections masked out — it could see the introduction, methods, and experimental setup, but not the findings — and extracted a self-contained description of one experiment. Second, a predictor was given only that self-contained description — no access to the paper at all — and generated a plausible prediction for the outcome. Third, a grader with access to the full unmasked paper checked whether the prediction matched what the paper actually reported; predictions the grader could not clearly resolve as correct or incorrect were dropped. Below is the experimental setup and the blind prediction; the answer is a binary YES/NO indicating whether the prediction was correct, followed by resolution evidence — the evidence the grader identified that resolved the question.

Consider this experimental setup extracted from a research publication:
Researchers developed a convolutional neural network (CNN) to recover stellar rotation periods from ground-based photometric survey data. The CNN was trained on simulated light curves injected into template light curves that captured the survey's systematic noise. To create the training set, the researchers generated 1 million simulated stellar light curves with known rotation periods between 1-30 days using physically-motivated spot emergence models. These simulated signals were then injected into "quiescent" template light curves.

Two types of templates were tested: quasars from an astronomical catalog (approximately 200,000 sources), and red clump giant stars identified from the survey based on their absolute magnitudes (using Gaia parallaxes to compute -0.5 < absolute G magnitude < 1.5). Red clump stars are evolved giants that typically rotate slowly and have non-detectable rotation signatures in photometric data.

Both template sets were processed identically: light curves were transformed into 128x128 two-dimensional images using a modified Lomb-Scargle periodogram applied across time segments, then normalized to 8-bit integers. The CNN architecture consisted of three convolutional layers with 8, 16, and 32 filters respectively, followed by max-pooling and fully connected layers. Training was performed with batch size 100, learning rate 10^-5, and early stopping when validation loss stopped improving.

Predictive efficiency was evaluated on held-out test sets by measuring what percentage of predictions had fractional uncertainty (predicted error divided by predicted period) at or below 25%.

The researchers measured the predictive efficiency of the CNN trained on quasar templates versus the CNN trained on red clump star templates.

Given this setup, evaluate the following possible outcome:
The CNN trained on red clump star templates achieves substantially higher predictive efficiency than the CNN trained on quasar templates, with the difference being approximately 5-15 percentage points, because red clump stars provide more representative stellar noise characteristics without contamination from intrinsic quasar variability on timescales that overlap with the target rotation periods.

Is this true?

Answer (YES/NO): NO